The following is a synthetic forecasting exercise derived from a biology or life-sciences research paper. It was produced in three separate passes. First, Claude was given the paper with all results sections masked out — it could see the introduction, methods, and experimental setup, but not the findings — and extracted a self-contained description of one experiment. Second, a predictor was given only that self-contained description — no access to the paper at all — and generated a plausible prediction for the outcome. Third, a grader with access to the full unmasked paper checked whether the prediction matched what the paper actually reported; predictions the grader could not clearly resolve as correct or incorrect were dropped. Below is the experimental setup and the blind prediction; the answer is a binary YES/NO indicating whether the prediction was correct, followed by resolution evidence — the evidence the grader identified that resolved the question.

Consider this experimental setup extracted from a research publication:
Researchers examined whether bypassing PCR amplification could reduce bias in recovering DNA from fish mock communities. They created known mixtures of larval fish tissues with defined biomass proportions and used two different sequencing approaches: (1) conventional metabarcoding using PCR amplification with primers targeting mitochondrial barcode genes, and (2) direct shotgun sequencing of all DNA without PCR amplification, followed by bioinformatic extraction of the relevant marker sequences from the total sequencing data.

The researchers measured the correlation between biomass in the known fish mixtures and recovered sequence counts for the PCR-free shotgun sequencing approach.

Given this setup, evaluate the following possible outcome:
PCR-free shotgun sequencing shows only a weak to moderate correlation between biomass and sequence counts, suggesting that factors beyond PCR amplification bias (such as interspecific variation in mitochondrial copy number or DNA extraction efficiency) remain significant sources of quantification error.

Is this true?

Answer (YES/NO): NO